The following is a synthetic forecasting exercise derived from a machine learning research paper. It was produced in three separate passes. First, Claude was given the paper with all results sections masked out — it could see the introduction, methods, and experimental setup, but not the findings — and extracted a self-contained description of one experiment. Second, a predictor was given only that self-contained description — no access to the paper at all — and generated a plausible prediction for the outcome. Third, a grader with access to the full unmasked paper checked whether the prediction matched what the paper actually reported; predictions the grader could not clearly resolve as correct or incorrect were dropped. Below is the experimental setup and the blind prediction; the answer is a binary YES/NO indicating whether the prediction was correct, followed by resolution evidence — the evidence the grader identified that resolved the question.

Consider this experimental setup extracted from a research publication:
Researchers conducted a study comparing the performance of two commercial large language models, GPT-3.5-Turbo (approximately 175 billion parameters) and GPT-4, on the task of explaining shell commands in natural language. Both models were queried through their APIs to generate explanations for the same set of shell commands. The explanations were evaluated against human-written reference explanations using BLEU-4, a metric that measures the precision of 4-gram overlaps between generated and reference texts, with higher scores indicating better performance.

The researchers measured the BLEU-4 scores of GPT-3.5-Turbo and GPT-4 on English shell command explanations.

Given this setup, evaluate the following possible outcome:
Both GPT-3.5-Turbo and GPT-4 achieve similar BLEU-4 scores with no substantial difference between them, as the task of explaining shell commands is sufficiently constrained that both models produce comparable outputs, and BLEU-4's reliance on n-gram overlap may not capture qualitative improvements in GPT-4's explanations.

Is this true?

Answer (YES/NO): NO